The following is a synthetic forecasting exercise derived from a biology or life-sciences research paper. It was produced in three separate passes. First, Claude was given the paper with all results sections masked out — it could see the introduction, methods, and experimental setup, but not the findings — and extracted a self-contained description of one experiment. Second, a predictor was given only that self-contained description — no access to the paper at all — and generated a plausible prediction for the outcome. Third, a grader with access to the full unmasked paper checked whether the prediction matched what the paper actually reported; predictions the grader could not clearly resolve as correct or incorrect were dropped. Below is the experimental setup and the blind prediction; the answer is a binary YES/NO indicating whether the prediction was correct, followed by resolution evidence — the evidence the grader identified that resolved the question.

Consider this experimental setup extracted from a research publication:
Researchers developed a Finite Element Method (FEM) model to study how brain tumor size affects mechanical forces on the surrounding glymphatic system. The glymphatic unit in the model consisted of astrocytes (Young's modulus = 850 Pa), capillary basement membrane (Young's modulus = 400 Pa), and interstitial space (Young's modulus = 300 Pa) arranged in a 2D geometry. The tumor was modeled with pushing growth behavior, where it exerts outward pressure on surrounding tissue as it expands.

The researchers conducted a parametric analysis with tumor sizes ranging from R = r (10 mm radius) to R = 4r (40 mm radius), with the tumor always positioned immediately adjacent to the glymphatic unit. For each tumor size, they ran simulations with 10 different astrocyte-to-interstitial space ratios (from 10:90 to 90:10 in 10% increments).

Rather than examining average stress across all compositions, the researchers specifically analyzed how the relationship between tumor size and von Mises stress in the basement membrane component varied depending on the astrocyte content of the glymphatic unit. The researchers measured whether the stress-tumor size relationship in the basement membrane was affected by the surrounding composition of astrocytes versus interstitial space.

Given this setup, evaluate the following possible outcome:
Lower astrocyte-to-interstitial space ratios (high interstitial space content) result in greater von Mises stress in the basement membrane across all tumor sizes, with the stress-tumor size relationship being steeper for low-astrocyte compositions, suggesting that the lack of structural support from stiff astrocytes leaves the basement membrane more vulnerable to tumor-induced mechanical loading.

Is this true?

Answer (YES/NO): NO